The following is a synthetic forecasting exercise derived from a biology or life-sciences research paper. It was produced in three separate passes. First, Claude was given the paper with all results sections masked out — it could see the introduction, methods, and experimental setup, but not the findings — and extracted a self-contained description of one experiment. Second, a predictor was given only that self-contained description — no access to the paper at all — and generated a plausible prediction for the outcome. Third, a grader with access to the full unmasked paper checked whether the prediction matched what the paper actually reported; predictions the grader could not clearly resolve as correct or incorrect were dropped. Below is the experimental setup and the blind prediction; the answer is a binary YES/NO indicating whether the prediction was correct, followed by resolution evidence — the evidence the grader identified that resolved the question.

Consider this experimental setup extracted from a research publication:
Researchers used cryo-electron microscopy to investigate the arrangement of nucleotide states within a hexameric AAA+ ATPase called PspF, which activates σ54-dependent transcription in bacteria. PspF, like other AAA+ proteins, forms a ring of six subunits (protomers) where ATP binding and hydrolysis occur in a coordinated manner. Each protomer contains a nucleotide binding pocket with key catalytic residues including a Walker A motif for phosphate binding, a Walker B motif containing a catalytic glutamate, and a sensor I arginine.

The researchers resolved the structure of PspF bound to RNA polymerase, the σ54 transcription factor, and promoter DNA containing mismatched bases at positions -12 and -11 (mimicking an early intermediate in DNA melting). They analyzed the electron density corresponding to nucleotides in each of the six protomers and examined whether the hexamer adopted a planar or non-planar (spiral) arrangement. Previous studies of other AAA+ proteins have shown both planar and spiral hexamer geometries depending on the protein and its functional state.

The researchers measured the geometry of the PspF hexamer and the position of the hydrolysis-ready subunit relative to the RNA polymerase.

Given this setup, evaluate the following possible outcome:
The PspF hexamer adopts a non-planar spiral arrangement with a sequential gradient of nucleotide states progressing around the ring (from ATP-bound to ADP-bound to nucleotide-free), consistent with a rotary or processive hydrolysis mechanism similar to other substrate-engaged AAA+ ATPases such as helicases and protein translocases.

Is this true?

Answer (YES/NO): NO